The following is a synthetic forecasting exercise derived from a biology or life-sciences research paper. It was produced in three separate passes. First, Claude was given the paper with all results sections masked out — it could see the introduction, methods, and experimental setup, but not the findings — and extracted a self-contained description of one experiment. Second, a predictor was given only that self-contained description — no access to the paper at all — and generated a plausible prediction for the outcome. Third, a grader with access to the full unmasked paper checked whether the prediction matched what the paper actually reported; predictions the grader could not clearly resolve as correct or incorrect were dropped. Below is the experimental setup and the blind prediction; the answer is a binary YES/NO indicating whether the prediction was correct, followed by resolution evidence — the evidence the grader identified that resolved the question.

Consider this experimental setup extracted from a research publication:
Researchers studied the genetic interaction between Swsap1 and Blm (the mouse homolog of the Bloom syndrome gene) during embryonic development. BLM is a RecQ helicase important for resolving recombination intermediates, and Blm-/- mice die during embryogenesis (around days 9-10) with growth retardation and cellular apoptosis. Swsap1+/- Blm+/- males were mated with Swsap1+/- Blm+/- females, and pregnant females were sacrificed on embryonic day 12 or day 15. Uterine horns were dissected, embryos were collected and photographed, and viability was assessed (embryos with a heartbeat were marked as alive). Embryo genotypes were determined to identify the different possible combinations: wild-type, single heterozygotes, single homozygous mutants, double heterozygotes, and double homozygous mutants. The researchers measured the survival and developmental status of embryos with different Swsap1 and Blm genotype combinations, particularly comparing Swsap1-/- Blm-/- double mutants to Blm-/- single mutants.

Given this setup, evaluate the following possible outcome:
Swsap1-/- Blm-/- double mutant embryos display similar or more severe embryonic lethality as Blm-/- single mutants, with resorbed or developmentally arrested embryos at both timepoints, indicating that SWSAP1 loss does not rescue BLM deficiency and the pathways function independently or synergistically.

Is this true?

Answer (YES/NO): NO